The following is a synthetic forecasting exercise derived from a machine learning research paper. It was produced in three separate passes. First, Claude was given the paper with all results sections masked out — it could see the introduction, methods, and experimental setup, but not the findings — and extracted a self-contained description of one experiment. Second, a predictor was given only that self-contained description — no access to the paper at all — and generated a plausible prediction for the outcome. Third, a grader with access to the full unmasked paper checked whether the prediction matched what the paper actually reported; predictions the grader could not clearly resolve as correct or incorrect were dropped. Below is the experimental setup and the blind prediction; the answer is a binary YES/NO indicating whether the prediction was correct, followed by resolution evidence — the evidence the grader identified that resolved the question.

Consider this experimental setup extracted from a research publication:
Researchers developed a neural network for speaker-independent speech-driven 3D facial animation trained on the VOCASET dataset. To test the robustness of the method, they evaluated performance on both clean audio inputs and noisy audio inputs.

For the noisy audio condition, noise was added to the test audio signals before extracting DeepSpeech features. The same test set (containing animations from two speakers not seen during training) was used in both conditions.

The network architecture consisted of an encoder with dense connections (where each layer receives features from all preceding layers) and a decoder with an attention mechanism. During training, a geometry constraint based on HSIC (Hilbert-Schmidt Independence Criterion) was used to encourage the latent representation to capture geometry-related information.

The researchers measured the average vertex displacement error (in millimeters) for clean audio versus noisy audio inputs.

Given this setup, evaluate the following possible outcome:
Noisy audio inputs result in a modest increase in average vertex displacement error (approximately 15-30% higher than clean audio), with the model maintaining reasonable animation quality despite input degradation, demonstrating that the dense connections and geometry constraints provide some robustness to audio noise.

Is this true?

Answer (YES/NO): NO